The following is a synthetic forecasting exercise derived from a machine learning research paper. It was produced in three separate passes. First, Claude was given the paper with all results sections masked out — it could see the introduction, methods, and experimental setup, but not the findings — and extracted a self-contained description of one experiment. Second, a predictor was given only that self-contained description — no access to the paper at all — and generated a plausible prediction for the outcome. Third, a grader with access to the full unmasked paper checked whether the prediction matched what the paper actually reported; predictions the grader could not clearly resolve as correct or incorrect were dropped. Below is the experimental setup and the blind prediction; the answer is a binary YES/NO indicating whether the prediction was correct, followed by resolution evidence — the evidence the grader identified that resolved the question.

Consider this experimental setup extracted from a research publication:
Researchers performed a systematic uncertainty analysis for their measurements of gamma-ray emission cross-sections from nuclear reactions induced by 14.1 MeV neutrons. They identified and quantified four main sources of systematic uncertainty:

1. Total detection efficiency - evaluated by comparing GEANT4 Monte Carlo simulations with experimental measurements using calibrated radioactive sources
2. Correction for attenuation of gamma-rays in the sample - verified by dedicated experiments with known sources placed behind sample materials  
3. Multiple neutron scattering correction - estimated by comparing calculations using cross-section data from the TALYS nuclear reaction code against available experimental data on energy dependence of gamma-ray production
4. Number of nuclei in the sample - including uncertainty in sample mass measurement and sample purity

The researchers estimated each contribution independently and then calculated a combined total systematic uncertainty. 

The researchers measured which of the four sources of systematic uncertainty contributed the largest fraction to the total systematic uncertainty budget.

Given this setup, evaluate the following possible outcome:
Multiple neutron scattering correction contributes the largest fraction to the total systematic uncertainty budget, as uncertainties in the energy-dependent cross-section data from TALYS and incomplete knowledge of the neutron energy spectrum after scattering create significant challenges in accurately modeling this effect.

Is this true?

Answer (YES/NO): YES